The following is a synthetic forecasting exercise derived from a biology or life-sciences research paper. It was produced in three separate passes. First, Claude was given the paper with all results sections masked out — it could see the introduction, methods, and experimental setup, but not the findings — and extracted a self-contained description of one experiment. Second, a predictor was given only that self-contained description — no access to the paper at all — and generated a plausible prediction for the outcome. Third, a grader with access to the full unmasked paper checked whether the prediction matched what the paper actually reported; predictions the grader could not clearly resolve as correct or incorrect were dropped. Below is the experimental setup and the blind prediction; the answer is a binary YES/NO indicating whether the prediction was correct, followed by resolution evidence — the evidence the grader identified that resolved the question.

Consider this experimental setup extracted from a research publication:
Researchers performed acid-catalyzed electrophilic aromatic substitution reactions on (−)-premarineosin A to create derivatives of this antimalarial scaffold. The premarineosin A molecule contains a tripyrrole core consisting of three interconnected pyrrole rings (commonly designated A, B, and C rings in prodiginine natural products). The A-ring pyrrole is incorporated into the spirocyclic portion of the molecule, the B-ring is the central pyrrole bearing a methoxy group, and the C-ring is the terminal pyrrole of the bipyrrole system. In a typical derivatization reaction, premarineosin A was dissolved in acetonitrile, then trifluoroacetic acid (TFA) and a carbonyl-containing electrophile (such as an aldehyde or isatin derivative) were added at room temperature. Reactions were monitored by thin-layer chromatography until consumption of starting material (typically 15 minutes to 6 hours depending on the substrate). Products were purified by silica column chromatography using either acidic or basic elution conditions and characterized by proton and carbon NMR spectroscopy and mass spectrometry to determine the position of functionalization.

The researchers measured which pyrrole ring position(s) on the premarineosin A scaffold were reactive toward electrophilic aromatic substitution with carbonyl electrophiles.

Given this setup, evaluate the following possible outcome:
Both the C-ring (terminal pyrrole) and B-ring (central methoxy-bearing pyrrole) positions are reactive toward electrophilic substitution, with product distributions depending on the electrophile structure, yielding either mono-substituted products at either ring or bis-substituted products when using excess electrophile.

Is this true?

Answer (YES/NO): NO